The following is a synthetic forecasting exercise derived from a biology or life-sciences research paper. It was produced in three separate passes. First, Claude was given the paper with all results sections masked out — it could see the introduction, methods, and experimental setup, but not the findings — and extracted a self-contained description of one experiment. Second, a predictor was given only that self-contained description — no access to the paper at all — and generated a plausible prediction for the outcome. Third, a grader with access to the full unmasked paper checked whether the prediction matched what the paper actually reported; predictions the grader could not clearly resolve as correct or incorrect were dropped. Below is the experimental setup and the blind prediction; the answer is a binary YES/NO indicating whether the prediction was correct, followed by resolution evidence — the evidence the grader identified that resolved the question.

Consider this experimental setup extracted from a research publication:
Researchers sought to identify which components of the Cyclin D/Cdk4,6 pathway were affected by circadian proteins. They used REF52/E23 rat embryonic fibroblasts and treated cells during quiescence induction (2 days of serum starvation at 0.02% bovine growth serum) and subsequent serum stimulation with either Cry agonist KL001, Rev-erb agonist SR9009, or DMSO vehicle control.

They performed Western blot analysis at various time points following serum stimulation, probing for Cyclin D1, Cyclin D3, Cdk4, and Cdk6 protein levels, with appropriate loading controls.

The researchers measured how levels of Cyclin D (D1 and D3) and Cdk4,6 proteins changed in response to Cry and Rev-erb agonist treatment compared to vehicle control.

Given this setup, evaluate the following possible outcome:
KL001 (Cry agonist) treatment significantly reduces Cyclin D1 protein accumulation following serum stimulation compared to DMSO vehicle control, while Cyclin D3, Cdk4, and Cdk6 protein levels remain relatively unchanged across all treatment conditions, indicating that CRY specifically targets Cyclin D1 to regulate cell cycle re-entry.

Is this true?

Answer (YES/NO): NO